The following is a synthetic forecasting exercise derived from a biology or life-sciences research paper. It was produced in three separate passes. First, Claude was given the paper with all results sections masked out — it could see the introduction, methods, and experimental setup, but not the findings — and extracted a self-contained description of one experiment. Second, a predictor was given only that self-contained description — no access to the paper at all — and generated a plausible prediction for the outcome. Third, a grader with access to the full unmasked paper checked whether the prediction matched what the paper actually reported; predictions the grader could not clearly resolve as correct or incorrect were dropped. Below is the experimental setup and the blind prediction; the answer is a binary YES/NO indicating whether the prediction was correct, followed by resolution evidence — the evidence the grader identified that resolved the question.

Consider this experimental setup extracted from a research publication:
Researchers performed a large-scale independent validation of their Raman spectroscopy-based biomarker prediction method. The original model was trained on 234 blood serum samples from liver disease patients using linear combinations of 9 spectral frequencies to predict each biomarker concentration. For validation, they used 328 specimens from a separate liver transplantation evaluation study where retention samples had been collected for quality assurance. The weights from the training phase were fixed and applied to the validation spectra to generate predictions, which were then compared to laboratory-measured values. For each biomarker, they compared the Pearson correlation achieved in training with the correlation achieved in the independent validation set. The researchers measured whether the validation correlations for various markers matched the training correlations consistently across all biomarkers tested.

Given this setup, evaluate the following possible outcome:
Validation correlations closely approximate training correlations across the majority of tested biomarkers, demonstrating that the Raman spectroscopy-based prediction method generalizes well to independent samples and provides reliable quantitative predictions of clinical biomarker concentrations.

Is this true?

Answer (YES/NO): NO